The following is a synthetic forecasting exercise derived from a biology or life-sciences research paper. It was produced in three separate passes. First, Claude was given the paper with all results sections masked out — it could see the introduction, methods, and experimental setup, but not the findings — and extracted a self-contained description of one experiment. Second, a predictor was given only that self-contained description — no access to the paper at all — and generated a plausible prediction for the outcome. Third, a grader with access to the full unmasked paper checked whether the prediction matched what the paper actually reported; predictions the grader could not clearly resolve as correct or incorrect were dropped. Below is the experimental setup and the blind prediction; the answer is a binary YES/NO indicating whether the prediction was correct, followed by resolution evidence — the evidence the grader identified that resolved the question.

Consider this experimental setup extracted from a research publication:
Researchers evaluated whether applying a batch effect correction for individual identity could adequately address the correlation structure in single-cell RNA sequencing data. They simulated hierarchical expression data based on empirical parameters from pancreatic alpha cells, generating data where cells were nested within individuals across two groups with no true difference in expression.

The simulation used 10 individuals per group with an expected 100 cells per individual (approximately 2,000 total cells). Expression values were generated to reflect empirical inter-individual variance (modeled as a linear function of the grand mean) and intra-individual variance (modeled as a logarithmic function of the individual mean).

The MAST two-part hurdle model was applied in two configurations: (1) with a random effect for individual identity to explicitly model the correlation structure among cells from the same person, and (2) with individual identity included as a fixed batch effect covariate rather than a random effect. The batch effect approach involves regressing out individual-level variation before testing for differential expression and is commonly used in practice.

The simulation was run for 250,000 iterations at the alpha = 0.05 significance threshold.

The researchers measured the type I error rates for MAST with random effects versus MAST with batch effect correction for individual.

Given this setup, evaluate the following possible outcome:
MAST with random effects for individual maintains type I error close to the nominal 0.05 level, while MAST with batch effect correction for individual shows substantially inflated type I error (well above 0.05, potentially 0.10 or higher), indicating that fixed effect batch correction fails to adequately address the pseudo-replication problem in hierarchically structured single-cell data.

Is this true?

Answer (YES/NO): YES